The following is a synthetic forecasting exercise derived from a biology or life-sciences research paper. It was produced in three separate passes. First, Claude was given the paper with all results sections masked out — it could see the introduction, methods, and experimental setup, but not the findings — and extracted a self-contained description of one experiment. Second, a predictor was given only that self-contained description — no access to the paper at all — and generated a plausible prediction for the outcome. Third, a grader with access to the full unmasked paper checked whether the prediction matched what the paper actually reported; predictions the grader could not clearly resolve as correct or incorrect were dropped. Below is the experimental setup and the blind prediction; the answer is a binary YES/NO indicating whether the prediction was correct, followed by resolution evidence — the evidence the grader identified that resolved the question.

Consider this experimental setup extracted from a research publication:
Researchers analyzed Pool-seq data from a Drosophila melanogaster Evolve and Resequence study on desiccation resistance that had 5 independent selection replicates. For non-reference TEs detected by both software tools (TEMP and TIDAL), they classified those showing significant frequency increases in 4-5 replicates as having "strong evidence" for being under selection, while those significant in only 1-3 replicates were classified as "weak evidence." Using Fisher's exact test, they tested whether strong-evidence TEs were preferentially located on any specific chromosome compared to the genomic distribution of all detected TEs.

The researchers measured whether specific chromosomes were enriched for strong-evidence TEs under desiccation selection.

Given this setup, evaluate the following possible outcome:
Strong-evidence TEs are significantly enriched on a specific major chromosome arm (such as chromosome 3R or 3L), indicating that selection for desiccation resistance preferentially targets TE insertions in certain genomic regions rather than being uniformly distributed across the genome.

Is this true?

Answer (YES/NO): NO